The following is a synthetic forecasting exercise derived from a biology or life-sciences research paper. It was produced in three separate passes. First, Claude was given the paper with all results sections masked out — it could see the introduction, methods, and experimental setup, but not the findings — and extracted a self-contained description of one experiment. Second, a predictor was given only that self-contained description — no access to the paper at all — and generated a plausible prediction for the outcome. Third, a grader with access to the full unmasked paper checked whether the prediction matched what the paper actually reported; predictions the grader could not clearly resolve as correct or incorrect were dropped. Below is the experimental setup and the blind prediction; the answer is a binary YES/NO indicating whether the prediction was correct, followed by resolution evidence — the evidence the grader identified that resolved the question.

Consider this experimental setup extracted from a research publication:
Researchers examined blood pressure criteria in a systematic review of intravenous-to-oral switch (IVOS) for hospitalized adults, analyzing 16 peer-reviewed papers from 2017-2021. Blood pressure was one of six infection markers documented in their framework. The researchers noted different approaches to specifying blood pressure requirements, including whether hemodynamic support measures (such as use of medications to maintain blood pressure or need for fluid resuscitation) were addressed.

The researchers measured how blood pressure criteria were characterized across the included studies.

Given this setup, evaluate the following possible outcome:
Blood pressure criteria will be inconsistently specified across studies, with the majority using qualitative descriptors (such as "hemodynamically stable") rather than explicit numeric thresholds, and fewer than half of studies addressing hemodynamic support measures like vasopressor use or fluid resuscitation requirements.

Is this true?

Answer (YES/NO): YES